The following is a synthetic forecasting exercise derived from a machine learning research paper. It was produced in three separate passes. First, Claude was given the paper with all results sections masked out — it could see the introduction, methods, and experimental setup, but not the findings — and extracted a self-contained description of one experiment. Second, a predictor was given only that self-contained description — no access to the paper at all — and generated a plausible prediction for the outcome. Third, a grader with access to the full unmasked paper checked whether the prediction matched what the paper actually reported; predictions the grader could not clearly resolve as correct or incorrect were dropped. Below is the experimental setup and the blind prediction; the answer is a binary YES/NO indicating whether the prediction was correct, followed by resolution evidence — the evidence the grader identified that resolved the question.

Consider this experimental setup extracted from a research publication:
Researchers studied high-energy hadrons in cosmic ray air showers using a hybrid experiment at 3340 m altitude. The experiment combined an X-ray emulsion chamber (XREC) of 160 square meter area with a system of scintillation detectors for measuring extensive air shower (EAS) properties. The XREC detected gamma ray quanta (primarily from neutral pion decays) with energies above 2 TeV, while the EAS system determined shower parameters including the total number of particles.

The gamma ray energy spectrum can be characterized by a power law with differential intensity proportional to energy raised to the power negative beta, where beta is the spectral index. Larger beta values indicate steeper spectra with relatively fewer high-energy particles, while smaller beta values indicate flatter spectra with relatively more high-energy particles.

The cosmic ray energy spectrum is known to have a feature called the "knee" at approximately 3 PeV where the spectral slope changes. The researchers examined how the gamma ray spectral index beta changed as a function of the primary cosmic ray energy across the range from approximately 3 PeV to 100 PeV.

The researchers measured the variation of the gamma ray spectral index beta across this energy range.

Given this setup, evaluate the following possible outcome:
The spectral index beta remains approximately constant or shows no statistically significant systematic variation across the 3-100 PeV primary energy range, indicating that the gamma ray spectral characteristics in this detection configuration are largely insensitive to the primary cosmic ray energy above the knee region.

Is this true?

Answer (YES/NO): NO